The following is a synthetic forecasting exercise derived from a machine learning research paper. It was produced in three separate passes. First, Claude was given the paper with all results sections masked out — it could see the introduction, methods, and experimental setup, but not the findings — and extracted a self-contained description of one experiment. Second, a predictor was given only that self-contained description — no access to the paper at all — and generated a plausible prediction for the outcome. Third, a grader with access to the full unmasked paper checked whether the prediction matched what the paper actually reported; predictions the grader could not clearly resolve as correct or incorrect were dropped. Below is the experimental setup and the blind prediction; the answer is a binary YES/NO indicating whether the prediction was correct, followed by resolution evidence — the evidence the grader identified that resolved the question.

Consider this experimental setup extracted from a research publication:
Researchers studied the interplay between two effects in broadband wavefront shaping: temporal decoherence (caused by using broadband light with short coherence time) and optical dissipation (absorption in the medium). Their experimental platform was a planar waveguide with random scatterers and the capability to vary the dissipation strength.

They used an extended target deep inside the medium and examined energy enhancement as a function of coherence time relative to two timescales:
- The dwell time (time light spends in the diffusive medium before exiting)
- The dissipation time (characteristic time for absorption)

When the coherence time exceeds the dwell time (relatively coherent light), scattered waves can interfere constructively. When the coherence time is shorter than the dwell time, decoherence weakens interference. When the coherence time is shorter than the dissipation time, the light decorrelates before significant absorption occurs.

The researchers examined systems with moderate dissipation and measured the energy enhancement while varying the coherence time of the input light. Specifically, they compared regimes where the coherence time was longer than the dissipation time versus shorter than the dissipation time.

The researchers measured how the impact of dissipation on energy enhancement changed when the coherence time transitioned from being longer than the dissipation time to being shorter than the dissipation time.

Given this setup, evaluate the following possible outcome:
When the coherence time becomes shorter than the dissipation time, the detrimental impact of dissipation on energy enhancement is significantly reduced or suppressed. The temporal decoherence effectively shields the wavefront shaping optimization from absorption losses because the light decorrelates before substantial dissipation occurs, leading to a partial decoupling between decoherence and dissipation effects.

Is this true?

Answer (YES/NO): YES